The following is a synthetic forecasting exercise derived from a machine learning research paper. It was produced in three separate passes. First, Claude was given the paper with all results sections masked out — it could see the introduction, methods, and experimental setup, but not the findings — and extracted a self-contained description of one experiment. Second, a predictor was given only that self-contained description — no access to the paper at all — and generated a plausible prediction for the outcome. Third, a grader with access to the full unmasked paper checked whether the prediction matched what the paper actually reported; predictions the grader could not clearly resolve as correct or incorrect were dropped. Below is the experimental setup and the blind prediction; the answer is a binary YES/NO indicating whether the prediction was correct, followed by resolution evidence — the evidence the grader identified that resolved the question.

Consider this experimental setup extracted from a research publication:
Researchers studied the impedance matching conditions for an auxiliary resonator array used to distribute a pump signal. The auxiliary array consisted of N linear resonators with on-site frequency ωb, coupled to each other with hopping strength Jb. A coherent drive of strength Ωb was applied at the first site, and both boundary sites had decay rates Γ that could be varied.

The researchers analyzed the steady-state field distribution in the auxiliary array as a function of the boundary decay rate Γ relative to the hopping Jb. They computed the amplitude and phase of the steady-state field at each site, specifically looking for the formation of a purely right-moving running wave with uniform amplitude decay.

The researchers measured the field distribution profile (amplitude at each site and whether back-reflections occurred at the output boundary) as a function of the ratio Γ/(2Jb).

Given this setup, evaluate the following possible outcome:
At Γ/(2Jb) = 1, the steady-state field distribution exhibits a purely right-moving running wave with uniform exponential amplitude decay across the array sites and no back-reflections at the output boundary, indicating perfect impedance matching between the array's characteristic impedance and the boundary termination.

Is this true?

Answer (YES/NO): NO